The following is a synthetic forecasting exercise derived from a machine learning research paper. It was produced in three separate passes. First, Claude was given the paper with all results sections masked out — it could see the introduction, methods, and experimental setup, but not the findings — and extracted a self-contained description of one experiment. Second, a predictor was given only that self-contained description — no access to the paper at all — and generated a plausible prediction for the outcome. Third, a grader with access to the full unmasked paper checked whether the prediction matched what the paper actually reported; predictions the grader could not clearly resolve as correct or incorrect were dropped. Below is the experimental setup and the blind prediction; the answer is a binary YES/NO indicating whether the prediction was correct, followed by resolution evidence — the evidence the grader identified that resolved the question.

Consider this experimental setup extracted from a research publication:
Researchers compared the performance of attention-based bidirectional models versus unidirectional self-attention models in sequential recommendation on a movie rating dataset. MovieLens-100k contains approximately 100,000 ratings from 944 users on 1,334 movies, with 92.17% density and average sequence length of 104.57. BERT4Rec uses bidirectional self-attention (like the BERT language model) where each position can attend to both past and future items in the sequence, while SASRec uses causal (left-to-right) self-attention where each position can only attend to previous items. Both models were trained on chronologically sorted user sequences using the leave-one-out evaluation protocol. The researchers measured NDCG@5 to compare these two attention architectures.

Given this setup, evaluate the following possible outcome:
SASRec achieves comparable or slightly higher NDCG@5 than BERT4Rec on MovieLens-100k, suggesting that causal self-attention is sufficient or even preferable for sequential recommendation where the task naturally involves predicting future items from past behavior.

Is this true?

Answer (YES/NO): NO